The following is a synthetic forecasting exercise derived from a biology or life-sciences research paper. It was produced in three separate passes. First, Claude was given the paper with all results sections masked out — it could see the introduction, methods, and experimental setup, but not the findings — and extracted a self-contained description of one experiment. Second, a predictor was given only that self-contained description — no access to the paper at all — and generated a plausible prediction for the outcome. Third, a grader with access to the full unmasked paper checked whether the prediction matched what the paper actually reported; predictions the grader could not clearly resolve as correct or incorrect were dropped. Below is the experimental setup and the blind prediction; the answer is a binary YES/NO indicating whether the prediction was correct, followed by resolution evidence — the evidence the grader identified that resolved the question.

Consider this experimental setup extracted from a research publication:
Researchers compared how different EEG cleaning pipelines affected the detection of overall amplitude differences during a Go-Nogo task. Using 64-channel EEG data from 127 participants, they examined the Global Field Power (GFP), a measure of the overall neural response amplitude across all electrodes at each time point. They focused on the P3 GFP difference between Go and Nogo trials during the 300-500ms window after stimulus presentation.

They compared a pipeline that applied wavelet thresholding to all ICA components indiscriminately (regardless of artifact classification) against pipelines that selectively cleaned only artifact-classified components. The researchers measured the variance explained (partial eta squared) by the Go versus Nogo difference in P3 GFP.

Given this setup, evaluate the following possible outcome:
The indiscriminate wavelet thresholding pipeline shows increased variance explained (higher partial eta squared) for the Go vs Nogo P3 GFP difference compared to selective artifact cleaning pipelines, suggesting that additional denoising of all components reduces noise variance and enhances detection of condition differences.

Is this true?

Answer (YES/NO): YES